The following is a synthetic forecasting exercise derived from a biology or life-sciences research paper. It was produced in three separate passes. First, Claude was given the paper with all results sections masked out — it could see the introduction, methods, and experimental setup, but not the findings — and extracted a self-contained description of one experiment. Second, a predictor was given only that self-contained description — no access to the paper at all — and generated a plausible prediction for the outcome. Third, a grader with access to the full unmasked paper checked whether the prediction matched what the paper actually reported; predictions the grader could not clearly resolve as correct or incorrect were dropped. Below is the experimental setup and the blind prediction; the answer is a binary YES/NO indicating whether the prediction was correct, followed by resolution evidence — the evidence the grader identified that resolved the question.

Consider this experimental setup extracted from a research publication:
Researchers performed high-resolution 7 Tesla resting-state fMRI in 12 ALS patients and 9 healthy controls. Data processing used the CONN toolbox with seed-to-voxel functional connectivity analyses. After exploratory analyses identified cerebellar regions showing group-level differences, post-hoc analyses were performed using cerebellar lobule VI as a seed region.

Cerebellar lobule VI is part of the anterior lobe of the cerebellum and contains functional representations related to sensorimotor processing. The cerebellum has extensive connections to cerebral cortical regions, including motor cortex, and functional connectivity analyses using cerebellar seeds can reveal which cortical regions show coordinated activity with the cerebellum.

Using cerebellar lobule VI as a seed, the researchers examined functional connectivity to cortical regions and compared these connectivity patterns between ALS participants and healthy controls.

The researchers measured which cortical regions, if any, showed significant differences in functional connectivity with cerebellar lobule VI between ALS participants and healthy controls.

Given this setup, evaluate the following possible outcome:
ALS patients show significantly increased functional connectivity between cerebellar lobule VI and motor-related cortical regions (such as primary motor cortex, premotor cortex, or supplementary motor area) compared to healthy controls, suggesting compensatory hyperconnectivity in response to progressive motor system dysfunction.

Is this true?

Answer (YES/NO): NO